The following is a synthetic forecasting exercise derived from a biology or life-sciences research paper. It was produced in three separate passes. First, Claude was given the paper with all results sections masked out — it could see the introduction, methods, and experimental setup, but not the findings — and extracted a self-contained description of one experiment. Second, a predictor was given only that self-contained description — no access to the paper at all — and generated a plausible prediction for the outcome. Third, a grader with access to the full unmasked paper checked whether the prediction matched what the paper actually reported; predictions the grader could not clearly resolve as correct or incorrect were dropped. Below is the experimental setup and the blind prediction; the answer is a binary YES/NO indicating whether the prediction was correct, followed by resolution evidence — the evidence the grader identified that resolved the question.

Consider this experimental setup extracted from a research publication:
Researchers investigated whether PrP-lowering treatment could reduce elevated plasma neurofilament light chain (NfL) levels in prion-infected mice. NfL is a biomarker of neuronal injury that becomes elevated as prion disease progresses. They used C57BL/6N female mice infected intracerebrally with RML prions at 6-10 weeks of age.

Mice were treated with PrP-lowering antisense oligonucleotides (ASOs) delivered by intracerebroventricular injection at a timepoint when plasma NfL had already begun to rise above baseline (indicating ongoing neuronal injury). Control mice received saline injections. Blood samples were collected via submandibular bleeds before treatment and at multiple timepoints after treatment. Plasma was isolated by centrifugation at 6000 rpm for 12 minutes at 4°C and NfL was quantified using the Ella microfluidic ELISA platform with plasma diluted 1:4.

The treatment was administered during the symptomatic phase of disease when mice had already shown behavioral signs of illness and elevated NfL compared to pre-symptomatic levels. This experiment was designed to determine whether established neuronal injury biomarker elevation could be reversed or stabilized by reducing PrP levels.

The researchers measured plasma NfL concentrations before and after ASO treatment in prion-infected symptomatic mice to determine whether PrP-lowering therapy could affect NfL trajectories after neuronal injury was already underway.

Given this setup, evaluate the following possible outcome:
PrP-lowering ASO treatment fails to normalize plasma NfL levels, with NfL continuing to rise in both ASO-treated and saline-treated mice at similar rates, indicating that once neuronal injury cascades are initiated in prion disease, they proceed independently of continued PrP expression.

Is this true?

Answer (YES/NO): NO